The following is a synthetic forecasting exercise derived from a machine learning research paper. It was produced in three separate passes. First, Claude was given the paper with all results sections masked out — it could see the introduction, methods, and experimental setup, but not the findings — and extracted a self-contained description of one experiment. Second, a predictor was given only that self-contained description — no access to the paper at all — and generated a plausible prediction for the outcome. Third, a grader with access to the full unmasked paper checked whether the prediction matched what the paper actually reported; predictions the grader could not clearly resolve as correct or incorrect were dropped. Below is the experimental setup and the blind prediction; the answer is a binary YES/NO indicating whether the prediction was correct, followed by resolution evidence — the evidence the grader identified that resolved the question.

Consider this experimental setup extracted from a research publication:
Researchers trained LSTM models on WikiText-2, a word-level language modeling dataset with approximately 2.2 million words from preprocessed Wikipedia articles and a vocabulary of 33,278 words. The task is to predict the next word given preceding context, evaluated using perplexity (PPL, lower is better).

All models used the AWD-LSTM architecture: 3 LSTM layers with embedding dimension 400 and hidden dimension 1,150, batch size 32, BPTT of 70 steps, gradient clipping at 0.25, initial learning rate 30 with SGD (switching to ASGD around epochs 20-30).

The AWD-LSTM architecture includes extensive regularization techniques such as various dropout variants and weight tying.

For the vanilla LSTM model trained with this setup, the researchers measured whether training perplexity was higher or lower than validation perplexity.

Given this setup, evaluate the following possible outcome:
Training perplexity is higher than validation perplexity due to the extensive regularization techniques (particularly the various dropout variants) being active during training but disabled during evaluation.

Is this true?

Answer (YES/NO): YES